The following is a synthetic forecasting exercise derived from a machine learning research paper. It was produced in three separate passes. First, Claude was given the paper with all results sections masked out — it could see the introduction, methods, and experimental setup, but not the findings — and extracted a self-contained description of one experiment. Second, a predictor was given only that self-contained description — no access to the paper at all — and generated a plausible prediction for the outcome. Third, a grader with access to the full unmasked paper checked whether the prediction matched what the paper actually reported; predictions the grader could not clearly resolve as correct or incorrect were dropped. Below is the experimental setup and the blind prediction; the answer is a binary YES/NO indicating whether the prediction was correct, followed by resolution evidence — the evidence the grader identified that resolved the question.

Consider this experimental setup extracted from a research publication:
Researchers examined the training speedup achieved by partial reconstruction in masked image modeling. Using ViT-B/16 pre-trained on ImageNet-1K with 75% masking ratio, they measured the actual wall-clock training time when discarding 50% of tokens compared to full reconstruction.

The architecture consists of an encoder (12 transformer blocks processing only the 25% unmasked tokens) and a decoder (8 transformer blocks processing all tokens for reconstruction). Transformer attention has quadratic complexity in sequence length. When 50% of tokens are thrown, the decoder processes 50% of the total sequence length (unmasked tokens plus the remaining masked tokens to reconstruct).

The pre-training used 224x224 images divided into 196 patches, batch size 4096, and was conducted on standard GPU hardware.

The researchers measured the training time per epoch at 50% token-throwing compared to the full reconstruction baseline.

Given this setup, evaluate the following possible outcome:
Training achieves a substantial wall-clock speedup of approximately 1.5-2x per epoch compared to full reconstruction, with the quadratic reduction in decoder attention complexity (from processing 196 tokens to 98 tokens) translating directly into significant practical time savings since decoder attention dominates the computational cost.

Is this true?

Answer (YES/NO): NO